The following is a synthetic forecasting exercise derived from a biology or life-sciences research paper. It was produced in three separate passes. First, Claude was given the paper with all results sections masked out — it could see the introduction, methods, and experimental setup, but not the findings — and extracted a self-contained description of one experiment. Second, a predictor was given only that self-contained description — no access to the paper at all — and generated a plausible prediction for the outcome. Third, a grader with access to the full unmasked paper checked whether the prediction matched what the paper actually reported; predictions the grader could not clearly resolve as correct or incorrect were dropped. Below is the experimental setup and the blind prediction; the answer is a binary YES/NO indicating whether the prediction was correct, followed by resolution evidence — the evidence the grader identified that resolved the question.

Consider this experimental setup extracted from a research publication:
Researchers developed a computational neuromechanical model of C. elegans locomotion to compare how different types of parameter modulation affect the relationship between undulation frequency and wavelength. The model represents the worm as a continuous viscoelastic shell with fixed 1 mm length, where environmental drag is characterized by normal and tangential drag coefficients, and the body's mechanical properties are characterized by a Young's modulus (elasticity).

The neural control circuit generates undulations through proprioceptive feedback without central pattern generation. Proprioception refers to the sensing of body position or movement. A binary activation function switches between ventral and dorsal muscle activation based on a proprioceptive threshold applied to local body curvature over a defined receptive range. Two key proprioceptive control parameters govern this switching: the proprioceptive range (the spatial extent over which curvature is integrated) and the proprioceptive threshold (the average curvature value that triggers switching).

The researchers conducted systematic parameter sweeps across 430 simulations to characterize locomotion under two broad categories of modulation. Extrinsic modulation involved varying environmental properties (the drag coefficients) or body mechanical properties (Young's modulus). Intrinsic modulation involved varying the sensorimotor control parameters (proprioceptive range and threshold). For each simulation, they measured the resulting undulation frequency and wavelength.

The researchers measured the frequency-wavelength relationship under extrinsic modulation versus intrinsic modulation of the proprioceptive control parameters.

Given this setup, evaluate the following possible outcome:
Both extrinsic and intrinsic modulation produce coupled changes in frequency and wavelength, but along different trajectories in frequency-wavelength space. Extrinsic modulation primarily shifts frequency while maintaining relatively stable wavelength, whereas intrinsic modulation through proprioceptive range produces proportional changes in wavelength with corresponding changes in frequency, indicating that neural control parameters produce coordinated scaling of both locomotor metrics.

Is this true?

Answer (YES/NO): NO